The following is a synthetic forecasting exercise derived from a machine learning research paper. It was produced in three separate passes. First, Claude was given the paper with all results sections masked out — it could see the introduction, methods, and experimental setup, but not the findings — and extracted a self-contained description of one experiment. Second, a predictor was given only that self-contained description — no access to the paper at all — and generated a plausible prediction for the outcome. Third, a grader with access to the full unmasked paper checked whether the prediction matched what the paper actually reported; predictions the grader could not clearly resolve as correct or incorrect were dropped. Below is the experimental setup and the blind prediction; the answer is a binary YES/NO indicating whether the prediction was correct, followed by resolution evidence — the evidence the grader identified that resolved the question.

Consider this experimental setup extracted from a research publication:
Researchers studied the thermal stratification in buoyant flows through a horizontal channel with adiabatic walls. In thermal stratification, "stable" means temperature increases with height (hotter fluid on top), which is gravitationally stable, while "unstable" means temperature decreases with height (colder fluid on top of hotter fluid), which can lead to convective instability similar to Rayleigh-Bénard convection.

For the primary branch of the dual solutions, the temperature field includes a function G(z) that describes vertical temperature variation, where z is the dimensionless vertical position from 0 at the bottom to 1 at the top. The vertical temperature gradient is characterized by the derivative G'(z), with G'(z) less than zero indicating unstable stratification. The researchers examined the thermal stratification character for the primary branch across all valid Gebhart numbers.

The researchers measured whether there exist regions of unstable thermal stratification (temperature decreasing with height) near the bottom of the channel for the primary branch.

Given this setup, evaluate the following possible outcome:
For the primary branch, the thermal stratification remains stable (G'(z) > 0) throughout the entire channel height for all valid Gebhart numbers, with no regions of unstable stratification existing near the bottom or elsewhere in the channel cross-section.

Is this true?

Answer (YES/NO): NO